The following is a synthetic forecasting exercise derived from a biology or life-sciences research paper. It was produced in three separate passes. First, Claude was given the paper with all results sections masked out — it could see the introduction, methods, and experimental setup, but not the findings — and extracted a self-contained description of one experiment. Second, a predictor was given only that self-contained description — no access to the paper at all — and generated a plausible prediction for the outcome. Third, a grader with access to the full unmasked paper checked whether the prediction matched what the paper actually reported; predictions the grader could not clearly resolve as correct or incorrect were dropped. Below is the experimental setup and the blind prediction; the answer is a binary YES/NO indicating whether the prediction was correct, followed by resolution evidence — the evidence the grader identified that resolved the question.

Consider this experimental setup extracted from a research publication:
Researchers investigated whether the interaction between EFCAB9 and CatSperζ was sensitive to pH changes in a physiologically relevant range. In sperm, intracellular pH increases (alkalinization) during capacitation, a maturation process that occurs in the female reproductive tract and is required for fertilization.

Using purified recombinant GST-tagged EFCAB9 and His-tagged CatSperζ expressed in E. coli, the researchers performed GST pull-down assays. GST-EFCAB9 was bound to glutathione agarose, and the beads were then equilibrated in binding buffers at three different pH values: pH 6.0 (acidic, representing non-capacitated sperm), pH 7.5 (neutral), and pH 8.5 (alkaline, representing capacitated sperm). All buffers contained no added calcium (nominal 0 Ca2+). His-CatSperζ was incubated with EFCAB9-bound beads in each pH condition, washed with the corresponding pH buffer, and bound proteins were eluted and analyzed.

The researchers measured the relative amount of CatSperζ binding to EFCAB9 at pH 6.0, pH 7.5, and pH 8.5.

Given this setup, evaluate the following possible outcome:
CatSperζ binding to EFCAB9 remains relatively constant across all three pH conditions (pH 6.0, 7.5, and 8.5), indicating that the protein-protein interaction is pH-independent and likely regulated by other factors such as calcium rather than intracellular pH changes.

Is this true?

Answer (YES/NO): NO